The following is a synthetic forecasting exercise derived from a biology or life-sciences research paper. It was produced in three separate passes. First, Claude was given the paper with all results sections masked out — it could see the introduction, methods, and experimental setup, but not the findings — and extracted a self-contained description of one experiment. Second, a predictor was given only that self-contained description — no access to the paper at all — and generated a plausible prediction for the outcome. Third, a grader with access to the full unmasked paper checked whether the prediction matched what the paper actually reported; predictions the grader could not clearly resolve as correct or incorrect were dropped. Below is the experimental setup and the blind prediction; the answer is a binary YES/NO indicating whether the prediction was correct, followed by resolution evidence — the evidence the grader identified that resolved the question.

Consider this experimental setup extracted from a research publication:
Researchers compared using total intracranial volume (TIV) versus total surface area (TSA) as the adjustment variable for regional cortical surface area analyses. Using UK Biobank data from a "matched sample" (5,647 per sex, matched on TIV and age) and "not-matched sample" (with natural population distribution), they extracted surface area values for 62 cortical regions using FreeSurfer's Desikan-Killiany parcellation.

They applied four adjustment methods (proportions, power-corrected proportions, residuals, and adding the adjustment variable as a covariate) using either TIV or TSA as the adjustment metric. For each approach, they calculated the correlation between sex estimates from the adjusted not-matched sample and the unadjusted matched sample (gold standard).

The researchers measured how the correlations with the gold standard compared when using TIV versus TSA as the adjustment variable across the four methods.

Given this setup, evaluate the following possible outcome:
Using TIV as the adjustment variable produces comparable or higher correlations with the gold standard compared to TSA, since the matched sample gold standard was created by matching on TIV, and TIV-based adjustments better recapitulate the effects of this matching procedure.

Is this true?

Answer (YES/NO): YES